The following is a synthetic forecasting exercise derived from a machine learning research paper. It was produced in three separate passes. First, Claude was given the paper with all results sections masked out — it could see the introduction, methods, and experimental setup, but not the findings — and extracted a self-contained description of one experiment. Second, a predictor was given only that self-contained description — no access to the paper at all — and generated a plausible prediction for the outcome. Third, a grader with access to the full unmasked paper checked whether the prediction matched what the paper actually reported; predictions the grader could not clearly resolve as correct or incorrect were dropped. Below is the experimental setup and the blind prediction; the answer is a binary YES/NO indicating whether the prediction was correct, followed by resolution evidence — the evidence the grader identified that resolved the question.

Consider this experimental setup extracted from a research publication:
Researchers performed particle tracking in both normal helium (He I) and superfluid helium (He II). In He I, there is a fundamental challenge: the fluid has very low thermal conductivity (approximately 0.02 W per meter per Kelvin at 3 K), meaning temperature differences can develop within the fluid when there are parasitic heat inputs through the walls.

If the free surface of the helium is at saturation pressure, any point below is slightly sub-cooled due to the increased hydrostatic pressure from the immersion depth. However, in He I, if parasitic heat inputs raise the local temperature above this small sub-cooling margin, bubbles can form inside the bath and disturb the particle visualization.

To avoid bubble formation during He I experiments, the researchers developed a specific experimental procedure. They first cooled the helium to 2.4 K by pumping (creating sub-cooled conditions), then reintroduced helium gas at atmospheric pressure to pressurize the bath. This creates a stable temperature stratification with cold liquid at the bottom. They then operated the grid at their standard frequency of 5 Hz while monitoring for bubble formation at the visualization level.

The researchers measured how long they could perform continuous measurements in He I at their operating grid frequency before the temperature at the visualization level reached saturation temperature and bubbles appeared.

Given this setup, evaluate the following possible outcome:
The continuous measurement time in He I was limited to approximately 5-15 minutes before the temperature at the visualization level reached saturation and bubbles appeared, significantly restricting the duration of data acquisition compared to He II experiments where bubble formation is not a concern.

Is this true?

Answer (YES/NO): NO